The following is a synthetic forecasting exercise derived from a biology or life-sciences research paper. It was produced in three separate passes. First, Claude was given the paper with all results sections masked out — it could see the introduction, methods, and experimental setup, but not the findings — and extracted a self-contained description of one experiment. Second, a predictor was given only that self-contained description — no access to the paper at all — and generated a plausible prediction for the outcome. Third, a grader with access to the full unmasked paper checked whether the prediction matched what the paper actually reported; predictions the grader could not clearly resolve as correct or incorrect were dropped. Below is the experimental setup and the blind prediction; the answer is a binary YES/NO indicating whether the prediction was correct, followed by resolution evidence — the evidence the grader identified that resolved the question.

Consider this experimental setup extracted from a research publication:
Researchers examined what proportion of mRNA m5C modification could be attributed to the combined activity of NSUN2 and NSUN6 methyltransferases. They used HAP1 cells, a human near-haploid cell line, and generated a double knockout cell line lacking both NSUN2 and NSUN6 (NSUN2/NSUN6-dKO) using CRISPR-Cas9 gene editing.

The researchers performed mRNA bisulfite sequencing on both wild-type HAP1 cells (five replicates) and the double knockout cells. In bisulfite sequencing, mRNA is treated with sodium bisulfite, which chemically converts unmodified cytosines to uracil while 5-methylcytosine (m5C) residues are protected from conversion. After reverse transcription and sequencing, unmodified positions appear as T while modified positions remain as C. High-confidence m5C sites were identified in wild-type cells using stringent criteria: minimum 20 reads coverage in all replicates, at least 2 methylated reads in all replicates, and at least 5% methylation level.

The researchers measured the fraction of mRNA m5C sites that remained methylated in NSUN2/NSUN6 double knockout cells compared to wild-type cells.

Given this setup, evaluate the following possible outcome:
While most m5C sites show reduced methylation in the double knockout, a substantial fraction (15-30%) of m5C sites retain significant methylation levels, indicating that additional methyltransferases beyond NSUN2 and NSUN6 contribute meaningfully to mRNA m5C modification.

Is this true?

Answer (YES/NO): NO